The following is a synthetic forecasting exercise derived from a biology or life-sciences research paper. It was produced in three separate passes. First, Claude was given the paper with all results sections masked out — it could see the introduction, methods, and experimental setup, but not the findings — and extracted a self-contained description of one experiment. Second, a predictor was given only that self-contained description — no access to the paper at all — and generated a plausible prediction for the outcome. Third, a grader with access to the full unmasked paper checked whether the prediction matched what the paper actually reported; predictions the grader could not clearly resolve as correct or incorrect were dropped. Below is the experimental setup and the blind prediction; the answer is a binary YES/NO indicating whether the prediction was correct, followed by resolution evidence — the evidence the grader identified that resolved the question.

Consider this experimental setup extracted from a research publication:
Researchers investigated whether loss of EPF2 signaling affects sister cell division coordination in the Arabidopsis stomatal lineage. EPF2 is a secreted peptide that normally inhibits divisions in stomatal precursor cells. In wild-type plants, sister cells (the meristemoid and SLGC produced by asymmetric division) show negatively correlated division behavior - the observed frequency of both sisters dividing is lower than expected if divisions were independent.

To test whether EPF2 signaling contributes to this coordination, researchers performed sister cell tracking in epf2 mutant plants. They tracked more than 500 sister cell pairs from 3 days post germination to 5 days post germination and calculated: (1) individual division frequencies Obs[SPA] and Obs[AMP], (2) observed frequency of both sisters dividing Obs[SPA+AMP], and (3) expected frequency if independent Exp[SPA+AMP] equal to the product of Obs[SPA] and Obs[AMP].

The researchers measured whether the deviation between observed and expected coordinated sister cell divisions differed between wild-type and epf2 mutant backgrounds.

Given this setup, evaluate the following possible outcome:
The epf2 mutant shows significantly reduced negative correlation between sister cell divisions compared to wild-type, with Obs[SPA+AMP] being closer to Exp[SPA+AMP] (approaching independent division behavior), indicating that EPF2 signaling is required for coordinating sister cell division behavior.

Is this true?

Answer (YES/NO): YES